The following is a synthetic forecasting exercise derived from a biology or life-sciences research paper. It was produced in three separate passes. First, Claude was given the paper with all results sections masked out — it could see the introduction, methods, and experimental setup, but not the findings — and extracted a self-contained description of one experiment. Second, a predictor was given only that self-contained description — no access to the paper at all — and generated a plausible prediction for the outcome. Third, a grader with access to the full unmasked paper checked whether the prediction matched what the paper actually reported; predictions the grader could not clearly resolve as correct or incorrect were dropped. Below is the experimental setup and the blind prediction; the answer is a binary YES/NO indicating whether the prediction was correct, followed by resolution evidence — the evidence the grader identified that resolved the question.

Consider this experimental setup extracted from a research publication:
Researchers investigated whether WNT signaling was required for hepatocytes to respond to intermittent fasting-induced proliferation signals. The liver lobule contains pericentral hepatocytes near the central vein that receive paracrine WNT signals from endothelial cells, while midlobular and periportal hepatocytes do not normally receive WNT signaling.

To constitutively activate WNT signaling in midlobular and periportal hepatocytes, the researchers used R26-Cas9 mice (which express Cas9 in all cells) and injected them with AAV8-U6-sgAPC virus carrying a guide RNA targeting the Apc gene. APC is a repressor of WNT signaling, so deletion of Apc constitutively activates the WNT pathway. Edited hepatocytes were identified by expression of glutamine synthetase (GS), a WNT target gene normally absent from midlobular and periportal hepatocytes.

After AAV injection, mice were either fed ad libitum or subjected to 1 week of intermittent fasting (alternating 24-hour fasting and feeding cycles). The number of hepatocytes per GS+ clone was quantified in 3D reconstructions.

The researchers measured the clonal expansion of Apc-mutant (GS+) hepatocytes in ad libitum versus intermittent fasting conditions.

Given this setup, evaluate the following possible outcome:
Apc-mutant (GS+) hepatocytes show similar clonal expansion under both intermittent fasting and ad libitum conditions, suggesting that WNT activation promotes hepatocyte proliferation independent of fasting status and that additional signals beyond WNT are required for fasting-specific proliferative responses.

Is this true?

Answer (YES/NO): NO